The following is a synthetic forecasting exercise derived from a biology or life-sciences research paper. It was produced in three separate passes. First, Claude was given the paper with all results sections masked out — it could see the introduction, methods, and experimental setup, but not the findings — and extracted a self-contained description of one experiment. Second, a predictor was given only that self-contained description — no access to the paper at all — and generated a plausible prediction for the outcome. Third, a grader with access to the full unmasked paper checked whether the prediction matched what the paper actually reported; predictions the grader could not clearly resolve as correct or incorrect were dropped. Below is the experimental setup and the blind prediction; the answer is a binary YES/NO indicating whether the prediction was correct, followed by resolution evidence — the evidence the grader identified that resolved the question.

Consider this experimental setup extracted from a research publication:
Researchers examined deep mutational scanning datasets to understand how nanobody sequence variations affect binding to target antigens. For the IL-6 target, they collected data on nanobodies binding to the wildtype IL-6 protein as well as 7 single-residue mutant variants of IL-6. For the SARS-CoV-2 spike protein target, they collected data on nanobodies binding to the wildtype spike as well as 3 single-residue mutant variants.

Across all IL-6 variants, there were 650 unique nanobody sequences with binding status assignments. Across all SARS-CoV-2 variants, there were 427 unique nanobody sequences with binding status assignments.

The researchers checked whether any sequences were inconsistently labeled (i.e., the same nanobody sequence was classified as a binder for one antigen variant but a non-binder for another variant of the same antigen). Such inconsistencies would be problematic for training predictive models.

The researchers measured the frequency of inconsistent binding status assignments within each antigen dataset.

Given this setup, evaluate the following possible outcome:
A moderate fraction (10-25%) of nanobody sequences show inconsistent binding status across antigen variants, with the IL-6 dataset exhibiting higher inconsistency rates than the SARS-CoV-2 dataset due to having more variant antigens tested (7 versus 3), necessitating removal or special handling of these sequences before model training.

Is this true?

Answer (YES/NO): NO